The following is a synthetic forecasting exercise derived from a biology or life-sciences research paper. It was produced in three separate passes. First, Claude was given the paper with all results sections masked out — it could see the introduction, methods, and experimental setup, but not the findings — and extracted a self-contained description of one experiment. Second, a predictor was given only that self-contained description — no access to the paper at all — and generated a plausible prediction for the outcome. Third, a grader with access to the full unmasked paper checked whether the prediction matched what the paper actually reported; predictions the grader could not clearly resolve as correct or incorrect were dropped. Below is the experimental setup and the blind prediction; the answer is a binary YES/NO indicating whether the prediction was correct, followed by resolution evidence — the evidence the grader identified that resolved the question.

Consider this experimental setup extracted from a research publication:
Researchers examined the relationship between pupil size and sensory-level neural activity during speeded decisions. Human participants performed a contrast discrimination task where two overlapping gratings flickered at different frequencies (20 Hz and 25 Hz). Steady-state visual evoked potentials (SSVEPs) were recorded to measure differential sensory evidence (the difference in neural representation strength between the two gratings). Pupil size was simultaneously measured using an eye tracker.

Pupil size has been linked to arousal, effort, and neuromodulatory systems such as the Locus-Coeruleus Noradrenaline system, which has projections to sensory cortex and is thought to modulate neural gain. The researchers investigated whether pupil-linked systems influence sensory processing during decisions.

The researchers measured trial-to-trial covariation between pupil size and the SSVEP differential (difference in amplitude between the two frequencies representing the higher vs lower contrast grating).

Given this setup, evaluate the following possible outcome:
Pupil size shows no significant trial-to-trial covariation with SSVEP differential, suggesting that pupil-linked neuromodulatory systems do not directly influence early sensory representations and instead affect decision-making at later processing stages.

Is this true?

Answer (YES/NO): NO